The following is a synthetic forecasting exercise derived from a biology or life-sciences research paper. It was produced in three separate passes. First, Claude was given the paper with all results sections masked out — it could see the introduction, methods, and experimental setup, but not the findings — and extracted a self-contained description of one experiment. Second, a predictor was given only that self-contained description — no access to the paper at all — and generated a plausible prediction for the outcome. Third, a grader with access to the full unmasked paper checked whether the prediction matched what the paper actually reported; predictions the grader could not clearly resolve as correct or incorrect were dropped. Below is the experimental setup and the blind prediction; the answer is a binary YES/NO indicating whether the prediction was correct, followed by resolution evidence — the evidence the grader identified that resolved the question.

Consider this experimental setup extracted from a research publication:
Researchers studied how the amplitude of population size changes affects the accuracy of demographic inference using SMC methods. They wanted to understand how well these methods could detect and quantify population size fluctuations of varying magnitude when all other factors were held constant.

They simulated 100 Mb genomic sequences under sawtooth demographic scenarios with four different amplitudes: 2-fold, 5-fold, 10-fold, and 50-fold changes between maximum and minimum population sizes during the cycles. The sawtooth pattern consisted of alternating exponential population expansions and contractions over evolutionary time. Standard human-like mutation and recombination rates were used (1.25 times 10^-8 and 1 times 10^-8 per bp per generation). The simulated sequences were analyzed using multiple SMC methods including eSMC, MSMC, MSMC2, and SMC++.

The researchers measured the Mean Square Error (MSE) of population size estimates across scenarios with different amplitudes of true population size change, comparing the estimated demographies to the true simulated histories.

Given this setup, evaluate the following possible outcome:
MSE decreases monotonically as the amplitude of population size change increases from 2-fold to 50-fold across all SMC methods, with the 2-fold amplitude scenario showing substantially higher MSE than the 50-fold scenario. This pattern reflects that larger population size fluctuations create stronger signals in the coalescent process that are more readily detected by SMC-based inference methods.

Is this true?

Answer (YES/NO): NO